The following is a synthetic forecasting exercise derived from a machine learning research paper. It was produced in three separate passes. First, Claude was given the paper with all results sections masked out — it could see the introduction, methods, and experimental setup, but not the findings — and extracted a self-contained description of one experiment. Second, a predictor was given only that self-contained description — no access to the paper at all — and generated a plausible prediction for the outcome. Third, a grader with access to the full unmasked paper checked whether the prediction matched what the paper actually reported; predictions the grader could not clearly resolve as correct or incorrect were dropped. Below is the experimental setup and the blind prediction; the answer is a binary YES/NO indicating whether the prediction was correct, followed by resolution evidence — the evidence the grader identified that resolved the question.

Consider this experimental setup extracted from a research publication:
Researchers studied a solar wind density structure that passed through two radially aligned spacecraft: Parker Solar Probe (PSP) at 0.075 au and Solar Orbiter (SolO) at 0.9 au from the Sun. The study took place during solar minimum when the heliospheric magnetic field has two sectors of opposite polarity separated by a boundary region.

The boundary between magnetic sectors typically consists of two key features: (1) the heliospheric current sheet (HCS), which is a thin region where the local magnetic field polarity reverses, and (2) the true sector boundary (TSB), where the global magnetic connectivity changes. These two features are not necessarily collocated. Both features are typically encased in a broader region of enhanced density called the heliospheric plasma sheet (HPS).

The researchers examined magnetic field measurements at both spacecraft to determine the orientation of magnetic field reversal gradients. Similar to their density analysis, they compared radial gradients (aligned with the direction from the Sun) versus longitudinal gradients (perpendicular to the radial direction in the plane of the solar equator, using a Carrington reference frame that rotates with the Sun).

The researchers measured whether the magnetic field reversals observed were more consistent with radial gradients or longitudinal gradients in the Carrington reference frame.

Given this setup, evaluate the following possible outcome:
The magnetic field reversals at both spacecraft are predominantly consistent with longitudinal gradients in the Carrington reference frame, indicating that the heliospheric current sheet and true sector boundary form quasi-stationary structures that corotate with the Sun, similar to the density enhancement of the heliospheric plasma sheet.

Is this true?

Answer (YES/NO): NO